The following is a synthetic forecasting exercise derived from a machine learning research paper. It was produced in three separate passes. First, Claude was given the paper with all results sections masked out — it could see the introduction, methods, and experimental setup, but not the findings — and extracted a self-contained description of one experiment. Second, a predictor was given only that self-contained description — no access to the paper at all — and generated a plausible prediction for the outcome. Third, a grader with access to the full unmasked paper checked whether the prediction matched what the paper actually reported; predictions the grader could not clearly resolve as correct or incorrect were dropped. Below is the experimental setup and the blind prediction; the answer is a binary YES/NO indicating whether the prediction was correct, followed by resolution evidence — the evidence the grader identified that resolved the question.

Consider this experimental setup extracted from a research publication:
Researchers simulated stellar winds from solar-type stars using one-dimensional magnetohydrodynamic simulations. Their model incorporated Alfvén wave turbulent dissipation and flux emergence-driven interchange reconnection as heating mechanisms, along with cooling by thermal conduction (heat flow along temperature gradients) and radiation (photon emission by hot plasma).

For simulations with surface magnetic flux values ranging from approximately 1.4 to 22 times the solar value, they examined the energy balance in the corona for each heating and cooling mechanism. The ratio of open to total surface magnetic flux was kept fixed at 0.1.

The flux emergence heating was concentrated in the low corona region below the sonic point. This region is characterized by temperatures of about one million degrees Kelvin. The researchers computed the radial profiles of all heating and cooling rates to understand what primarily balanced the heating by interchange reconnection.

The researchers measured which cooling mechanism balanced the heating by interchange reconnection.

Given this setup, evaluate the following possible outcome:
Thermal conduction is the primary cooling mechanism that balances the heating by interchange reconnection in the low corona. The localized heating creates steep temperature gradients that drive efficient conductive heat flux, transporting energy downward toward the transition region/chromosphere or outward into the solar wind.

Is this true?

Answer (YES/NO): YES